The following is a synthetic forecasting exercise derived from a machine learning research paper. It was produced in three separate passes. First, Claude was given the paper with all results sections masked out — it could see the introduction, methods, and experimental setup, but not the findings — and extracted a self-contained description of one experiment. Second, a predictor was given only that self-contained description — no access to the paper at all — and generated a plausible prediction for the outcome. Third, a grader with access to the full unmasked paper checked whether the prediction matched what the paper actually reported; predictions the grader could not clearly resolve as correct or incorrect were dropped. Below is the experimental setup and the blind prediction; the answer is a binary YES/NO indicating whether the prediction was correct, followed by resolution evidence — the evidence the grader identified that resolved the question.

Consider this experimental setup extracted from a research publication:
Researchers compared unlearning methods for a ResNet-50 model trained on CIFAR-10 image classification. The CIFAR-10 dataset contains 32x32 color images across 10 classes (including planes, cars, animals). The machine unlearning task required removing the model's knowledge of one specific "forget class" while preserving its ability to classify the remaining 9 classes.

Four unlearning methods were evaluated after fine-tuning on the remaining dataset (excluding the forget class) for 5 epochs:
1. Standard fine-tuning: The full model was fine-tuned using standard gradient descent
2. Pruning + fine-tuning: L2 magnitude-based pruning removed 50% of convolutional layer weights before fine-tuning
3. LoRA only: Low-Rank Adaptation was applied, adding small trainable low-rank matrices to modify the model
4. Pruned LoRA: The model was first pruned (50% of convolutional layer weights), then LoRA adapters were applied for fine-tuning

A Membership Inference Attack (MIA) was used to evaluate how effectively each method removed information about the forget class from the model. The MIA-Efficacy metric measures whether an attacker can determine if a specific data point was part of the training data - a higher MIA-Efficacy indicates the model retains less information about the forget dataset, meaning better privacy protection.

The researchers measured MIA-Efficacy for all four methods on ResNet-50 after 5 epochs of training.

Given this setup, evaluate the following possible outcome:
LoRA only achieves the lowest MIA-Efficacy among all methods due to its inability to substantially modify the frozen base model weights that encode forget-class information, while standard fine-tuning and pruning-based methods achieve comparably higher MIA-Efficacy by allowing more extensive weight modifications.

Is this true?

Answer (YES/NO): NO